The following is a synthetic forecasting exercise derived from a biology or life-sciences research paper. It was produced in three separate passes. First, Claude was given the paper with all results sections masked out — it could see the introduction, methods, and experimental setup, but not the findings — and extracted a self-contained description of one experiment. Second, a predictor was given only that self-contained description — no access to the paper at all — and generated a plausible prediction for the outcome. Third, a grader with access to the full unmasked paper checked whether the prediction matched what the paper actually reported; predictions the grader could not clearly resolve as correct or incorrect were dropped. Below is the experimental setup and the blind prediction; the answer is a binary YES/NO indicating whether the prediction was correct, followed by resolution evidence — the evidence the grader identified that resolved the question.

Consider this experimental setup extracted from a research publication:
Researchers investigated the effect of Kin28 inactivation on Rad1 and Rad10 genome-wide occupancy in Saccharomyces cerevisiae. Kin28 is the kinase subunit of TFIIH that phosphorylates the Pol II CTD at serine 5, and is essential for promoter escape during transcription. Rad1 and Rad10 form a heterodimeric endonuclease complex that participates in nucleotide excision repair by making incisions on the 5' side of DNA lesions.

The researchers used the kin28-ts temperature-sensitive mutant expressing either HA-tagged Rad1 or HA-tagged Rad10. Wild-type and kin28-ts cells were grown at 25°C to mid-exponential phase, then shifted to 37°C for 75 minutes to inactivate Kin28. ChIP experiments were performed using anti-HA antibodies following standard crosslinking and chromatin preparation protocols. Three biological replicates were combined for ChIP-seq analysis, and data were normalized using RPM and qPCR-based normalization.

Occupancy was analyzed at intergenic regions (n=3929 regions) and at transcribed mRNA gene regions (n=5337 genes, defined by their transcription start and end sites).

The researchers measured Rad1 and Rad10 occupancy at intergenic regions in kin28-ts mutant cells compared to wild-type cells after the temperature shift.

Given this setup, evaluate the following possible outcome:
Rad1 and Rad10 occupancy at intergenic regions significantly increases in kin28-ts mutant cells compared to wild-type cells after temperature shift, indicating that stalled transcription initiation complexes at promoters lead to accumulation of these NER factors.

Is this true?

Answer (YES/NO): YES